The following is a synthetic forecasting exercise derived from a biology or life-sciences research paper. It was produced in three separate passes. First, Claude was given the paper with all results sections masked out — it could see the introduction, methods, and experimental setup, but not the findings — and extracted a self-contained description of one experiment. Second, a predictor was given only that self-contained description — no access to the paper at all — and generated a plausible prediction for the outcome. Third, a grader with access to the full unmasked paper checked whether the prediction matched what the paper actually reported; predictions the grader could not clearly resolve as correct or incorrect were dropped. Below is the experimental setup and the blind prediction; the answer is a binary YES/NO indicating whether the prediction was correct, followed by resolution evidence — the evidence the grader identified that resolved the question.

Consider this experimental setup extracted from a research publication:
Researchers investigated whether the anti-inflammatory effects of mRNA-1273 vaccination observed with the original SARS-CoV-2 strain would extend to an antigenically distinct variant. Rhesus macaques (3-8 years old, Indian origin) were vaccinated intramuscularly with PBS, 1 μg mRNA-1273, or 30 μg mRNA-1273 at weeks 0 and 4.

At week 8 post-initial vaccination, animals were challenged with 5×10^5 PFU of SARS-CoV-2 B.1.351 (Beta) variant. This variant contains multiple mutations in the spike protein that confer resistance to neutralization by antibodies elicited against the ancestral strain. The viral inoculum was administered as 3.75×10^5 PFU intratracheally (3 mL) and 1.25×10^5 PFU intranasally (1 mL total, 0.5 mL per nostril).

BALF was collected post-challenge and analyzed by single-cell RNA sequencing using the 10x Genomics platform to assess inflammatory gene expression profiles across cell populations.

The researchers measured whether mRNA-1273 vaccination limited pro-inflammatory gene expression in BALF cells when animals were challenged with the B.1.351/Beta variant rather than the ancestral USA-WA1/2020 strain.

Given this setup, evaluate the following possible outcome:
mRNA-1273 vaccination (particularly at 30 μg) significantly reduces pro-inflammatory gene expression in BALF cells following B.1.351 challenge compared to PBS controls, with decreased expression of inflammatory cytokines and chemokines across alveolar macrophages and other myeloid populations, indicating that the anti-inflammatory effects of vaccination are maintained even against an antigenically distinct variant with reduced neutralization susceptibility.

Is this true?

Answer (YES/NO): YES